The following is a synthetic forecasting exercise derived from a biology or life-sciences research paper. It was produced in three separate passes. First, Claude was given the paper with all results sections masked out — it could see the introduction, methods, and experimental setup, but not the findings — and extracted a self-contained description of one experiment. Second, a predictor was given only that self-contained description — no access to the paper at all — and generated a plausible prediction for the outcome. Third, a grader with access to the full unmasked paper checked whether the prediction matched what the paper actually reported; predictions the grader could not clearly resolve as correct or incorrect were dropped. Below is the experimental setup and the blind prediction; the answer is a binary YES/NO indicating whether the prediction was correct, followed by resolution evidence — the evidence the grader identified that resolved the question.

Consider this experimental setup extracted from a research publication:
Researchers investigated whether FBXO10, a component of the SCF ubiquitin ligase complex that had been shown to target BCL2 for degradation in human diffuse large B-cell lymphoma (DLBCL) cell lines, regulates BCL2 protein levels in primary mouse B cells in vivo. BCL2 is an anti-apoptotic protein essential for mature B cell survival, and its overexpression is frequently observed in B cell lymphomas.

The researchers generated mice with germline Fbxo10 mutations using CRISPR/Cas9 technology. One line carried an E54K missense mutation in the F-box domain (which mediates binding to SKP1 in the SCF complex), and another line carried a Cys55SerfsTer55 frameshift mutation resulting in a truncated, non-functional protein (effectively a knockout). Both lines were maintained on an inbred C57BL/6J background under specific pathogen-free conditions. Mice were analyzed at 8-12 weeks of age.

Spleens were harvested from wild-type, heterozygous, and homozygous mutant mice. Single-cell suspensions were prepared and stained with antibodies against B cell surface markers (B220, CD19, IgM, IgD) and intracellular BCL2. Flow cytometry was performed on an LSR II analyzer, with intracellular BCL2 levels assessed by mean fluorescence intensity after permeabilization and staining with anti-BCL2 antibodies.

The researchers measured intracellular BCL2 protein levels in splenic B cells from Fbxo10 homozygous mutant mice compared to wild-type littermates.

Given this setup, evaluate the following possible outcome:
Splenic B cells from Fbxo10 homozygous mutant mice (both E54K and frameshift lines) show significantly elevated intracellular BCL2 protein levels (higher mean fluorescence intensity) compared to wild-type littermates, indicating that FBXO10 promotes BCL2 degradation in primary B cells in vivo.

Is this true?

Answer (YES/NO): NO